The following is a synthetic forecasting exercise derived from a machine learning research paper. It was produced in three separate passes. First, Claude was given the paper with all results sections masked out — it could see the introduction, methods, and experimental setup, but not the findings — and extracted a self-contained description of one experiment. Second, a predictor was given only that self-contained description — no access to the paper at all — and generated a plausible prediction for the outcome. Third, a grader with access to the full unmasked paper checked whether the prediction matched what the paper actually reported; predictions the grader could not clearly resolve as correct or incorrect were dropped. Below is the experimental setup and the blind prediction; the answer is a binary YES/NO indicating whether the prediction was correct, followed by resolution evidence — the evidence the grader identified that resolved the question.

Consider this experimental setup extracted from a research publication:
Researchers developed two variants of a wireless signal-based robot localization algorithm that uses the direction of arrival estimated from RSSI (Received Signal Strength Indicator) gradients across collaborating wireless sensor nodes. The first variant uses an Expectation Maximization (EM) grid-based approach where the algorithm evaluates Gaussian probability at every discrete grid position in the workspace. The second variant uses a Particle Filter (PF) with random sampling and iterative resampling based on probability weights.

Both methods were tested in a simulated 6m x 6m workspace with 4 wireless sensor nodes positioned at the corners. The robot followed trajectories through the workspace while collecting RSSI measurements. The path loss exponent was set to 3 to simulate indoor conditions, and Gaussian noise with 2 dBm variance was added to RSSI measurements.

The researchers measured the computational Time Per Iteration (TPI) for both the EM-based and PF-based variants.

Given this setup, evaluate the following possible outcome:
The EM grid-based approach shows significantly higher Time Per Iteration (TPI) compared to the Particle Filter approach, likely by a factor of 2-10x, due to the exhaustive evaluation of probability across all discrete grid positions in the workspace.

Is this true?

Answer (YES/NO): YES